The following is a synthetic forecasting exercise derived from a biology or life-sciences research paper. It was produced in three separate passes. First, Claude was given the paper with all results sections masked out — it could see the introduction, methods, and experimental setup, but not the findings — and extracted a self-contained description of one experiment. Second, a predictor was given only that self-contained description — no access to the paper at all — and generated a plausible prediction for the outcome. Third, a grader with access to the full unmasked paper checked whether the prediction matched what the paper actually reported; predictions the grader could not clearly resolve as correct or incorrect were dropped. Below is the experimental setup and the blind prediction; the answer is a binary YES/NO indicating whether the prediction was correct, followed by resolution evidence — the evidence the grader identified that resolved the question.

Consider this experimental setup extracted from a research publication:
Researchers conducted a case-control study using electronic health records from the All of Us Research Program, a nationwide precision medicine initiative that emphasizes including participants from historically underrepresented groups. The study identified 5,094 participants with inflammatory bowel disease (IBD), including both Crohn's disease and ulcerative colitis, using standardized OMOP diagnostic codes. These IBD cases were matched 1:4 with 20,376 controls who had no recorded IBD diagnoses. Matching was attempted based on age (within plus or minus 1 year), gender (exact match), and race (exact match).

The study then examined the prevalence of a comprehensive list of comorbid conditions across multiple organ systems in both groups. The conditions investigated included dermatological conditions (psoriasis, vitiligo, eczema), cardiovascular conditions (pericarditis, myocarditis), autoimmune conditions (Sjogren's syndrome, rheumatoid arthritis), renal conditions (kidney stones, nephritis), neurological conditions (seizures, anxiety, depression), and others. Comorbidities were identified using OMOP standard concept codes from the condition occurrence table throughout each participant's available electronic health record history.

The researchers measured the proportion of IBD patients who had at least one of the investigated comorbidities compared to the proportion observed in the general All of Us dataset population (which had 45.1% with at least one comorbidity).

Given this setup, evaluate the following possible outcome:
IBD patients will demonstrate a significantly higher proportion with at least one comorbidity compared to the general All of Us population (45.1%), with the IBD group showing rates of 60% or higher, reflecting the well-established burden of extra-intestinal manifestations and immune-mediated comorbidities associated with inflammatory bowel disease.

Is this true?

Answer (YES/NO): YES